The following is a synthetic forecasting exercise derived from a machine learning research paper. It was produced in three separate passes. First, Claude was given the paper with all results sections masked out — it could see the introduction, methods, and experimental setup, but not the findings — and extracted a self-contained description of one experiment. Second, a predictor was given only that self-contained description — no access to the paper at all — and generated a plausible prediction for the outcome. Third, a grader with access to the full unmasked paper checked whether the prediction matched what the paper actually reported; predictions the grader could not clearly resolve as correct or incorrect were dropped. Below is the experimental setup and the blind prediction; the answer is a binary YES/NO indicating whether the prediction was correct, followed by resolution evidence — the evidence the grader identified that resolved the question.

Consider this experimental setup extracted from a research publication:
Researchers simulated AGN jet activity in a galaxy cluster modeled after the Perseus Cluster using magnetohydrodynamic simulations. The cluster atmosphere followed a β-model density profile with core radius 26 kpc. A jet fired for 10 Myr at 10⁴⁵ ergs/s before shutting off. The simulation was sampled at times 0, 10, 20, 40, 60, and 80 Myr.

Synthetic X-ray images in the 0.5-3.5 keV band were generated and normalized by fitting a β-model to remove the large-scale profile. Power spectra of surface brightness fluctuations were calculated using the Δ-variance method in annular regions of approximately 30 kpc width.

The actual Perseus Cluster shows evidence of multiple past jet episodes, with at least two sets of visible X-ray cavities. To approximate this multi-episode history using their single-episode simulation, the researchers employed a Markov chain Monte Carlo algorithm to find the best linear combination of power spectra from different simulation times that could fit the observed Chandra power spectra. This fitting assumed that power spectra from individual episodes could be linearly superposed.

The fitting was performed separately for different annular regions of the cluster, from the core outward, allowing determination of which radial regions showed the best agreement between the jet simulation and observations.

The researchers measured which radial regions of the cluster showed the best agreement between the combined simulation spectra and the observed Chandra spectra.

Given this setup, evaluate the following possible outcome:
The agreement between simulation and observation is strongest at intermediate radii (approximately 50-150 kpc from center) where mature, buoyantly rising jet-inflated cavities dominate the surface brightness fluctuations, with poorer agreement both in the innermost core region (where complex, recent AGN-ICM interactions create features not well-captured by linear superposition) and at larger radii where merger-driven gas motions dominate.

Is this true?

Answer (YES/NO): NO